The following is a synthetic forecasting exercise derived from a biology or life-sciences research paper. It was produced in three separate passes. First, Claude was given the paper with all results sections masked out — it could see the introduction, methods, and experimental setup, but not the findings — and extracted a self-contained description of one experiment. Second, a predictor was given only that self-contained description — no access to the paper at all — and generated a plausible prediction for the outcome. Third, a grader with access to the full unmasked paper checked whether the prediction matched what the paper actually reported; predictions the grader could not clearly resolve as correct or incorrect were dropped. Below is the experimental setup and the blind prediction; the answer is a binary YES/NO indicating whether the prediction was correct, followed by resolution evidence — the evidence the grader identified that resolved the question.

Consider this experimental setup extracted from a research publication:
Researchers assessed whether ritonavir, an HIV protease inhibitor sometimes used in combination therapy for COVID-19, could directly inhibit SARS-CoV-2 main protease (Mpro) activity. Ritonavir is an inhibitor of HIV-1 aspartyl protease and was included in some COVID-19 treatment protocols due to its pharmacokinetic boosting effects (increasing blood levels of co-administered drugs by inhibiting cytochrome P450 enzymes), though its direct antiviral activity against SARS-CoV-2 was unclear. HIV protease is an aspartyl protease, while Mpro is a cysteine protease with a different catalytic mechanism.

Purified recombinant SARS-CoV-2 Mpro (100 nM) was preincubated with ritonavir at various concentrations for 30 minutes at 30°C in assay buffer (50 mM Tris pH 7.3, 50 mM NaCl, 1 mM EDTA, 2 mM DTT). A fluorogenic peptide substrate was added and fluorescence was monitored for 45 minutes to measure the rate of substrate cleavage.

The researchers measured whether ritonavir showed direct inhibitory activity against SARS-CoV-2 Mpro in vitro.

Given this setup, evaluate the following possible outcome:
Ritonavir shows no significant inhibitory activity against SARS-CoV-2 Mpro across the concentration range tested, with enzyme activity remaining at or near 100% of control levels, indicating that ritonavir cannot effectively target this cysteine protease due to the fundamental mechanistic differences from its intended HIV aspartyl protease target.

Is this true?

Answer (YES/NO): YES